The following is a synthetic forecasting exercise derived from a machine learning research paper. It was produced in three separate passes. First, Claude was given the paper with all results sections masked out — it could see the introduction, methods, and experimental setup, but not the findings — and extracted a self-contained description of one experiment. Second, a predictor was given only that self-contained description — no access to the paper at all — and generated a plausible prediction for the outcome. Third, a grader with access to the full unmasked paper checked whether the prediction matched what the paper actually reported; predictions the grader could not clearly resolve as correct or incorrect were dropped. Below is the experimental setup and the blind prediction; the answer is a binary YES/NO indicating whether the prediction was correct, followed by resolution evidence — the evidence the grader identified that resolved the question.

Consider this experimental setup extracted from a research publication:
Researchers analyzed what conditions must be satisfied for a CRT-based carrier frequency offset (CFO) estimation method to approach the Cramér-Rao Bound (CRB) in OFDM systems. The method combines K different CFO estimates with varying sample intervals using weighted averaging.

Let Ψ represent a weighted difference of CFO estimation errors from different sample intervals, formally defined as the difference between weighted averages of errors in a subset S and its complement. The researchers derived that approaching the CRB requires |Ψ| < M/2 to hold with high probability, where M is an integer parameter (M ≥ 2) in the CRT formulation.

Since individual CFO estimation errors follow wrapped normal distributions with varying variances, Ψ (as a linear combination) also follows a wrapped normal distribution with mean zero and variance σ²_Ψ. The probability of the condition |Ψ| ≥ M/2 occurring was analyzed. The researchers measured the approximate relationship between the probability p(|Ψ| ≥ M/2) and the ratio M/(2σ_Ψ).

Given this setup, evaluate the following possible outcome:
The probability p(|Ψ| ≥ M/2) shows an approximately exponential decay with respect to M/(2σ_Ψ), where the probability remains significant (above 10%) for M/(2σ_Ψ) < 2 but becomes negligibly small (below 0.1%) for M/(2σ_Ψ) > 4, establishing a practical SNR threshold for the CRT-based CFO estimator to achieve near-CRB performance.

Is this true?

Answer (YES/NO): NO